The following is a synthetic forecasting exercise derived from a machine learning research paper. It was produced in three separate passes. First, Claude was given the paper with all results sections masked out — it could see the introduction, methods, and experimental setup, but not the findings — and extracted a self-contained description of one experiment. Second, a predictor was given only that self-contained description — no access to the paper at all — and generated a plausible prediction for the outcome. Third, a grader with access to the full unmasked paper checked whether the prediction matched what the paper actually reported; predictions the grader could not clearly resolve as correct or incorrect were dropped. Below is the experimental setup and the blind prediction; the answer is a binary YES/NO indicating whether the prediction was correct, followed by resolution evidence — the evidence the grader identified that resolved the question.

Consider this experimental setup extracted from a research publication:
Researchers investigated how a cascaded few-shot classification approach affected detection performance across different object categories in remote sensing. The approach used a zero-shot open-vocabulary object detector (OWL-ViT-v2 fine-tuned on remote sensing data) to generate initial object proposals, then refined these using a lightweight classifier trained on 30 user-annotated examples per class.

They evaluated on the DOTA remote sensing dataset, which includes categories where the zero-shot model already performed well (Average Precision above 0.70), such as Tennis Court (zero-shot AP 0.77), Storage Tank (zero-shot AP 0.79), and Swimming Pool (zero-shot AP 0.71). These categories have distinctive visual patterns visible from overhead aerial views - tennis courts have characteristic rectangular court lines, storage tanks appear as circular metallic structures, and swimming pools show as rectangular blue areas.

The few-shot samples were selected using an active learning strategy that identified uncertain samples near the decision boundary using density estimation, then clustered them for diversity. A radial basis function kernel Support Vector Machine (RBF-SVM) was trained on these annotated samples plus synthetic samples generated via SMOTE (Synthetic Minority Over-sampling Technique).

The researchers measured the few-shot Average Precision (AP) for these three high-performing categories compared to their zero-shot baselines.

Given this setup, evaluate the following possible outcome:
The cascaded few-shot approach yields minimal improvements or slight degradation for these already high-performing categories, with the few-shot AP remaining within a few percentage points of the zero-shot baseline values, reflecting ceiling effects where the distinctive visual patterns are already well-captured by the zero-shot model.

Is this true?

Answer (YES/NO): NO